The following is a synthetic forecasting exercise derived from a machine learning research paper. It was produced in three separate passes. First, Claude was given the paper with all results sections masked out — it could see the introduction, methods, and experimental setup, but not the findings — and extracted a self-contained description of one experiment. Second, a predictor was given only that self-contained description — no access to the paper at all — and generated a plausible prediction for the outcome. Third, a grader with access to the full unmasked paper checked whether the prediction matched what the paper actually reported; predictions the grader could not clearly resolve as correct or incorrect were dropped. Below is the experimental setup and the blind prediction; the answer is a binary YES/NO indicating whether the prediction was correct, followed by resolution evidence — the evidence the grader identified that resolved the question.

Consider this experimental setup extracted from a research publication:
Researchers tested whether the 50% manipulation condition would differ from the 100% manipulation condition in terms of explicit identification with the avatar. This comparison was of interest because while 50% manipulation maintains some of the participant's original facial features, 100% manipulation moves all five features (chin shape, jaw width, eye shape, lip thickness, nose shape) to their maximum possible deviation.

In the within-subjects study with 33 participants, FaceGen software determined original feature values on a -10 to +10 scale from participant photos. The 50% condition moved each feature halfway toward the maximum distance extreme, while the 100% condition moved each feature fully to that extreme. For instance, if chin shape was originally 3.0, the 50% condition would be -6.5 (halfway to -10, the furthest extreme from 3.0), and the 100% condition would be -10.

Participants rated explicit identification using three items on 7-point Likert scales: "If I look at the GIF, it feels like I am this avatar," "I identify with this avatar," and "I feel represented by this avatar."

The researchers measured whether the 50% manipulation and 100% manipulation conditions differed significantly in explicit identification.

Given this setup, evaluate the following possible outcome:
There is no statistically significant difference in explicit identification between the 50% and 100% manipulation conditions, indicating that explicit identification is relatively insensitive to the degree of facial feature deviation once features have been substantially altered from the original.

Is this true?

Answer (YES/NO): NO